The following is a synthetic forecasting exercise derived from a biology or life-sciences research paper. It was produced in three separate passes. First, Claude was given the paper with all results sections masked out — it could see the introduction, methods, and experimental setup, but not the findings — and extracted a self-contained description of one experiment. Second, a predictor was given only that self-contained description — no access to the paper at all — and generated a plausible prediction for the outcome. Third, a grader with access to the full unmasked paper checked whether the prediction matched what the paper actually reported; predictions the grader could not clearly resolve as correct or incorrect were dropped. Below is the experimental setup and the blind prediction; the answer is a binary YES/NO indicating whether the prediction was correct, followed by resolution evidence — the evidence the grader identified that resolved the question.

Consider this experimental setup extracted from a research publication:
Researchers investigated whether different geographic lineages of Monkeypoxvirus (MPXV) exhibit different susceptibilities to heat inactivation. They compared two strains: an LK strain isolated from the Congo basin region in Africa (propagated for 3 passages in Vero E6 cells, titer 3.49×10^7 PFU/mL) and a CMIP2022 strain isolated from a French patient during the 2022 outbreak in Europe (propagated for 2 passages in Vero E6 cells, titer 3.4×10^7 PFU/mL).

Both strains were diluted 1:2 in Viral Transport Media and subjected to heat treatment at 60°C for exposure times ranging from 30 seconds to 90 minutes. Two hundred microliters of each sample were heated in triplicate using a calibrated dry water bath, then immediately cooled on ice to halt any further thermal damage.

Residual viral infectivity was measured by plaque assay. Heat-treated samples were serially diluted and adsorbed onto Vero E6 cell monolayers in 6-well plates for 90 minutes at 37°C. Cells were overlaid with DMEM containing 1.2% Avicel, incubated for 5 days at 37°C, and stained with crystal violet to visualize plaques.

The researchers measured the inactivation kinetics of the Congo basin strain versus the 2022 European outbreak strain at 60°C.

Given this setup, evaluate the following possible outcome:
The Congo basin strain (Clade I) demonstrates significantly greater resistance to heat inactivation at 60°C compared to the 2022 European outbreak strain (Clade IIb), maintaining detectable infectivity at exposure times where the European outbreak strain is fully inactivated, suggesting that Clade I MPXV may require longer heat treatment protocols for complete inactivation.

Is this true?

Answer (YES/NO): NO